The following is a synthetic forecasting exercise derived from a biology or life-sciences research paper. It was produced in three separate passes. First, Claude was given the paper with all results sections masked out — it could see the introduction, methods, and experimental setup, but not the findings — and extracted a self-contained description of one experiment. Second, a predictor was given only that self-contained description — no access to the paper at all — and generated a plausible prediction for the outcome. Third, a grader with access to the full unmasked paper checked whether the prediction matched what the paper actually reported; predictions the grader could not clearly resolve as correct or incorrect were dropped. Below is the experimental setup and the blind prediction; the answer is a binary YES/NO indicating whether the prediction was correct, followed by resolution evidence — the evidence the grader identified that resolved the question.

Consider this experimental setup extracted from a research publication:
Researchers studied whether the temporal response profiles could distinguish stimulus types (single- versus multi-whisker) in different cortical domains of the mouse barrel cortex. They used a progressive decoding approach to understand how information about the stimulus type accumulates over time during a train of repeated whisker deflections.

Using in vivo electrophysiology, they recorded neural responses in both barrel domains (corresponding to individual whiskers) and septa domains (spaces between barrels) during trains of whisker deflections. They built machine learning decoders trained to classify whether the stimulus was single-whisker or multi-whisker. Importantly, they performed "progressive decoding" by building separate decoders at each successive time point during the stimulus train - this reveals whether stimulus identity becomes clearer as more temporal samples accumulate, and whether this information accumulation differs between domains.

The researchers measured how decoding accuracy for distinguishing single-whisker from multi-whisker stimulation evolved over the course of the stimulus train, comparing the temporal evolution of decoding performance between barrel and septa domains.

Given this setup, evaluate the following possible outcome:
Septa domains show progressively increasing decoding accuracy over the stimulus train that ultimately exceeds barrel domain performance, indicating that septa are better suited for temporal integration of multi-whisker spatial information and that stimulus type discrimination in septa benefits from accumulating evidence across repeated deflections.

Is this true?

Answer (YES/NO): YES